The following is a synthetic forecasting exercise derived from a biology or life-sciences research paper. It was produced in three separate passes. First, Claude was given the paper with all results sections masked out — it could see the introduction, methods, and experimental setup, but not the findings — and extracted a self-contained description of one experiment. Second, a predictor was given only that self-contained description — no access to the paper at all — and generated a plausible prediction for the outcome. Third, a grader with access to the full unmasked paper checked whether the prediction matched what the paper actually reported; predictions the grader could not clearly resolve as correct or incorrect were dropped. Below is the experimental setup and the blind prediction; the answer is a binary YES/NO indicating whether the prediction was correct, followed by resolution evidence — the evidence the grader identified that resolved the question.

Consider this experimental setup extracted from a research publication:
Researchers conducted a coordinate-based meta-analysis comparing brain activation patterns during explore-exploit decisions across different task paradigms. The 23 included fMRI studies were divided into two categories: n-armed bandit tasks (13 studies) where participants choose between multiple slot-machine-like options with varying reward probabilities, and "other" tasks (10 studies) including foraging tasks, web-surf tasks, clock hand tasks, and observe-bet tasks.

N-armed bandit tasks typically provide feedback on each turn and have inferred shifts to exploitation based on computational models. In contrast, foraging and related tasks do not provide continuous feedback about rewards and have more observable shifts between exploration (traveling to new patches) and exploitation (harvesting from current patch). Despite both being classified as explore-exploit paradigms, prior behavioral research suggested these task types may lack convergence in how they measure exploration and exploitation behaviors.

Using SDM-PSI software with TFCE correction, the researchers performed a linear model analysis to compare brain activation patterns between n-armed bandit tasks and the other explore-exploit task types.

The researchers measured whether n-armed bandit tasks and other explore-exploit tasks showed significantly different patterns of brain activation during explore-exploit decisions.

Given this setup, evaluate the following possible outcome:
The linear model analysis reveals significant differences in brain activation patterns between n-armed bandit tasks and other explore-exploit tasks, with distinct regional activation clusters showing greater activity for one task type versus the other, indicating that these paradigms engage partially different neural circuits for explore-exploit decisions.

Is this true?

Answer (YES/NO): YES